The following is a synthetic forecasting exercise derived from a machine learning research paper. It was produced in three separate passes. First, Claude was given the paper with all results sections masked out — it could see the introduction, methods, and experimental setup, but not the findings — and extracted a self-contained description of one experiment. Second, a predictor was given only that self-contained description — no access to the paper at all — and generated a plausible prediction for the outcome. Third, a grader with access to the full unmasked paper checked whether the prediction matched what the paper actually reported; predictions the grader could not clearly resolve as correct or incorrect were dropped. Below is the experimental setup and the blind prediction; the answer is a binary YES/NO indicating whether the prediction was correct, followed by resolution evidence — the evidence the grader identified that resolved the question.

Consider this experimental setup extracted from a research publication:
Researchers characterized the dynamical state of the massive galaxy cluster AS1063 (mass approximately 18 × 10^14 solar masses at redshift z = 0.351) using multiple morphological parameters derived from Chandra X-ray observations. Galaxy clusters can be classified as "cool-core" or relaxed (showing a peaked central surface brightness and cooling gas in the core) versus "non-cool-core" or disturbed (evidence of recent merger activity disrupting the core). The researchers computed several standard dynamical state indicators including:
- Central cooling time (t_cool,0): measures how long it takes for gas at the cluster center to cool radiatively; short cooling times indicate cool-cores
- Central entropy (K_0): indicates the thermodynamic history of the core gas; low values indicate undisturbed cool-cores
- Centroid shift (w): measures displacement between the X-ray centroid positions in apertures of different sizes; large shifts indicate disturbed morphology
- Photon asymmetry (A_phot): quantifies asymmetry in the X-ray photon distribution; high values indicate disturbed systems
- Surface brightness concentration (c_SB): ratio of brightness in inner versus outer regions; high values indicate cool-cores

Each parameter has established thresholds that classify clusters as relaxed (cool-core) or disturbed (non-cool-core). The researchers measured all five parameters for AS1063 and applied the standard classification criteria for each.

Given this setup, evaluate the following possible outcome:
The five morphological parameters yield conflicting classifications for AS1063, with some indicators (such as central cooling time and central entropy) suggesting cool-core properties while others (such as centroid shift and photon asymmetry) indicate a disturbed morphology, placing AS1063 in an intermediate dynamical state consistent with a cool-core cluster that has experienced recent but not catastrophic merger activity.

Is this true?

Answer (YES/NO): NO